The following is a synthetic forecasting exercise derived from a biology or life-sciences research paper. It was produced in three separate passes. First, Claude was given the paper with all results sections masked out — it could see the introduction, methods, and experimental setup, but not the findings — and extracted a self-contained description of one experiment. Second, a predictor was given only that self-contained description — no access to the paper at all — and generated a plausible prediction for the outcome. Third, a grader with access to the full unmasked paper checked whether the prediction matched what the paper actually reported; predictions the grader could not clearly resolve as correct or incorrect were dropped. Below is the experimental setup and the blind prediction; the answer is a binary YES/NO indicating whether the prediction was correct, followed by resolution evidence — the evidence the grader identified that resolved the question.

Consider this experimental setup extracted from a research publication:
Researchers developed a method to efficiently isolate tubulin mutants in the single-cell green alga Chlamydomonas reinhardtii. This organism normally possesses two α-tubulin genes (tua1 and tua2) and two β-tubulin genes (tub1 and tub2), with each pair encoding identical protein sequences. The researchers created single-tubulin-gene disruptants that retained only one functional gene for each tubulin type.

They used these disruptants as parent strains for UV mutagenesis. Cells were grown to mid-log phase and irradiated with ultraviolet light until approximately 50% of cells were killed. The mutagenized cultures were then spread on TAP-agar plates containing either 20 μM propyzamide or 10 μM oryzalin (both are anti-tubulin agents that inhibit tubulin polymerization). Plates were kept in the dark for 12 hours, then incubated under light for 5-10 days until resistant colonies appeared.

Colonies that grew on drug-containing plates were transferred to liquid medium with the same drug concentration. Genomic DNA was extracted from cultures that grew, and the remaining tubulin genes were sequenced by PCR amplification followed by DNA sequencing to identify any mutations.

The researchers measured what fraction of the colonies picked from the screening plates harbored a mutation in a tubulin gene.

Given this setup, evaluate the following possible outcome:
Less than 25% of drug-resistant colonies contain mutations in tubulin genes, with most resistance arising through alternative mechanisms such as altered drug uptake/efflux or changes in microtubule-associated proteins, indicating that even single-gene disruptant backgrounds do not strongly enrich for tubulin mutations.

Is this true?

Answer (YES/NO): NO